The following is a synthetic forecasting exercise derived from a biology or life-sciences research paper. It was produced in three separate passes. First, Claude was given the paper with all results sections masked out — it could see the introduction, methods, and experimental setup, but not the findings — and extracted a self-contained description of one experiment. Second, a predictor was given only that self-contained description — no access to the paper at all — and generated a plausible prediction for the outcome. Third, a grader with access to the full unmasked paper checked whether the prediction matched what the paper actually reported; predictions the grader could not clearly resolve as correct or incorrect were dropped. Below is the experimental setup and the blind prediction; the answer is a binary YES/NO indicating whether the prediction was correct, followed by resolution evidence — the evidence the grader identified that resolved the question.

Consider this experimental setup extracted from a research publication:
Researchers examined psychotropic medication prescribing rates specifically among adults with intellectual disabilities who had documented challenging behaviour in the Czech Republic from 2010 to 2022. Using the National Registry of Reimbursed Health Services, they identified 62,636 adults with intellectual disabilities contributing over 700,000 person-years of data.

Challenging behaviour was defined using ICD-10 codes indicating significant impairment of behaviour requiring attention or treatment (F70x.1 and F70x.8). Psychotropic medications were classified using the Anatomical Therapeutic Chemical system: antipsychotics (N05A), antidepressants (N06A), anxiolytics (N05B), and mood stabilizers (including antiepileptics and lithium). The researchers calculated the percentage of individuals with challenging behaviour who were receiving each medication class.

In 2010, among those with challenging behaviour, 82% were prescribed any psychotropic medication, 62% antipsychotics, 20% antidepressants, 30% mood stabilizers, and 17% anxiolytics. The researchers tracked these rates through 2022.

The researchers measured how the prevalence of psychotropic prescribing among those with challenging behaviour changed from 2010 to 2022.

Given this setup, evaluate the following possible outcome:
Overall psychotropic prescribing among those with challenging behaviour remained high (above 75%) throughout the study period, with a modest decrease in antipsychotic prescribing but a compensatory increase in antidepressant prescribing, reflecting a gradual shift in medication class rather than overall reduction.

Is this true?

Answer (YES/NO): NO